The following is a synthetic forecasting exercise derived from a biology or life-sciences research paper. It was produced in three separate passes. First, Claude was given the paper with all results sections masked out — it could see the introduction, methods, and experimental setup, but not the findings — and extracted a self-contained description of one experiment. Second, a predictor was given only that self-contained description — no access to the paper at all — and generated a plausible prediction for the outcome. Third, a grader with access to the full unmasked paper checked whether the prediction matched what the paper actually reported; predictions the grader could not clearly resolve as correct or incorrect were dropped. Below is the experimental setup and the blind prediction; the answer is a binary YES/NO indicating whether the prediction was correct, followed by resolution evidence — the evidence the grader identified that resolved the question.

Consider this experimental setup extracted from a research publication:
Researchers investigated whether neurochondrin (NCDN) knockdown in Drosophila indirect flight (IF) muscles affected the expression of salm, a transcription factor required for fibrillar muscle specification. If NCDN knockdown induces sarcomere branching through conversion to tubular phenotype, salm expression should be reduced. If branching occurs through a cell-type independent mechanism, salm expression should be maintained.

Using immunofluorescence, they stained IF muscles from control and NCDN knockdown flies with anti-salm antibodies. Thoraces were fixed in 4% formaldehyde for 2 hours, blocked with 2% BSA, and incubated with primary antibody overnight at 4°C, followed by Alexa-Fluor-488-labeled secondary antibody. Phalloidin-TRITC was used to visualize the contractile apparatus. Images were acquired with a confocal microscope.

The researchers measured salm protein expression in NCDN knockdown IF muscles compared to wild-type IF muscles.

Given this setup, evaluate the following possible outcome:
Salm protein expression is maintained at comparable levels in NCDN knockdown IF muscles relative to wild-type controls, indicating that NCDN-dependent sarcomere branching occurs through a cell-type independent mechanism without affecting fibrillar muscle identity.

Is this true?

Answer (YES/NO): YES